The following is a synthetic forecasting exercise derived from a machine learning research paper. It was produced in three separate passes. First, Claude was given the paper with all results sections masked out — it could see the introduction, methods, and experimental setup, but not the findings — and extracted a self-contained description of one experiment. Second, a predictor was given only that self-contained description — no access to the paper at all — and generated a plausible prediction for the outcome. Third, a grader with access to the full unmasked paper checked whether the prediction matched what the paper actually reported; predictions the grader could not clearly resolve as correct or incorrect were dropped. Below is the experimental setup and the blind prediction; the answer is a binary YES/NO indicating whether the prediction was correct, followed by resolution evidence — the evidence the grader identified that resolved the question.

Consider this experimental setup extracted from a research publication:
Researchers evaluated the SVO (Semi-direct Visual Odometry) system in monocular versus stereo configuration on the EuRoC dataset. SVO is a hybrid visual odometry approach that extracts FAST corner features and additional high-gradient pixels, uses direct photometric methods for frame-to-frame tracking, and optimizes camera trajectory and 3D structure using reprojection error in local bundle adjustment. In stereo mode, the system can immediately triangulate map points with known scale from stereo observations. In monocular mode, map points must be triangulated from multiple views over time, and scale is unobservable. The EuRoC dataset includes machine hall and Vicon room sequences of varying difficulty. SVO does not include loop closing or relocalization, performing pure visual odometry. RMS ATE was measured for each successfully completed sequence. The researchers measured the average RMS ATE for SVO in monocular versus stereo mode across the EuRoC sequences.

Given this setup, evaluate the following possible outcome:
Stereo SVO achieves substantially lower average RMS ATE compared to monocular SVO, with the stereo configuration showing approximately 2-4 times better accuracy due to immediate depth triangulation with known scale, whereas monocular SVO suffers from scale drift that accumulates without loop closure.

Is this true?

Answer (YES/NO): NO